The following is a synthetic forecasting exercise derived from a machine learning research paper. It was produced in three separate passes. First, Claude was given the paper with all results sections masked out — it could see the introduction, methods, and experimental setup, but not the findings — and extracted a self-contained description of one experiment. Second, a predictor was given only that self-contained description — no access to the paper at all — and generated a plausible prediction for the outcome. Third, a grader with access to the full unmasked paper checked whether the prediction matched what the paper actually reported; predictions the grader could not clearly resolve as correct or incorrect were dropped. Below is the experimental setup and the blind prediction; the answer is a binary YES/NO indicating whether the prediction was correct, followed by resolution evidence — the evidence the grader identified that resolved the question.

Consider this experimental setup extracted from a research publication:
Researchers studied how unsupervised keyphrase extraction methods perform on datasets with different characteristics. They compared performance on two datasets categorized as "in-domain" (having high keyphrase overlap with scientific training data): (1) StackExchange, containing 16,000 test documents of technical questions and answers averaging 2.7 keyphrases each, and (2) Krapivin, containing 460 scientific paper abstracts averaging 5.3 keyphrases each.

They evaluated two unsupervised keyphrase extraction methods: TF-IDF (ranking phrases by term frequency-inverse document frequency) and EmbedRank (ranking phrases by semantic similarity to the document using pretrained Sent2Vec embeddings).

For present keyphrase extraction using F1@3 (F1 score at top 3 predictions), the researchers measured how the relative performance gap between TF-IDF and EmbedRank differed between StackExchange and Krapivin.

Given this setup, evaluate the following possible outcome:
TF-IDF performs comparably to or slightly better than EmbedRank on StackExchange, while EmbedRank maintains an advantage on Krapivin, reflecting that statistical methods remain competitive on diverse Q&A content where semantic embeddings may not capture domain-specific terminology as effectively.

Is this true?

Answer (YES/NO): NO